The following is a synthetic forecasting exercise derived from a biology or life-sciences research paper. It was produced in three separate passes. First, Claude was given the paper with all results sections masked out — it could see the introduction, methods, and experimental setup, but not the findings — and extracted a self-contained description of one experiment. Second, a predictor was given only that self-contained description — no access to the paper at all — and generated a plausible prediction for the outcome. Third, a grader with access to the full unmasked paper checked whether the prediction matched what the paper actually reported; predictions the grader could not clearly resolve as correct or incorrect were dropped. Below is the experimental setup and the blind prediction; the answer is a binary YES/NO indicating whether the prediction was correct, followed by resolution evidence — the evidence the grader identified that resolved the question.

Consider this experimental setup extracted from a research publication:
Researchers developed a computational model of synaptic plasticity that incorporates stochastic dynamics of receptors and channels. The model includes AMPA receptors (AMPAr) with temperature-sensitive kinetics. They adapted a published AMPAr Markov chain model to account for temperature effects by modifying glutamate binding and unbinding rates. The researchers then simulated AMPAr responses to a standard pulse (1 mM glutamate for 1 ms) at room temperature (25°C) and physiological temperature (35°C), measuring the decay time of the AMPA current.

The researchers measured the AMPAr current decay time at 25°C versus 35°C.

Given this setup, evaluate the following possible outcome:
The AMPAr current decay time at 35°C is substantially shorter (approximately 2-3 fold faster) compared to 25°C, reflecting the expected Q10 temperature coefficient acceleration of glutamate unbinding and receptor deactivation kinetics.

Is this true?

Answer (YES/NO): NO